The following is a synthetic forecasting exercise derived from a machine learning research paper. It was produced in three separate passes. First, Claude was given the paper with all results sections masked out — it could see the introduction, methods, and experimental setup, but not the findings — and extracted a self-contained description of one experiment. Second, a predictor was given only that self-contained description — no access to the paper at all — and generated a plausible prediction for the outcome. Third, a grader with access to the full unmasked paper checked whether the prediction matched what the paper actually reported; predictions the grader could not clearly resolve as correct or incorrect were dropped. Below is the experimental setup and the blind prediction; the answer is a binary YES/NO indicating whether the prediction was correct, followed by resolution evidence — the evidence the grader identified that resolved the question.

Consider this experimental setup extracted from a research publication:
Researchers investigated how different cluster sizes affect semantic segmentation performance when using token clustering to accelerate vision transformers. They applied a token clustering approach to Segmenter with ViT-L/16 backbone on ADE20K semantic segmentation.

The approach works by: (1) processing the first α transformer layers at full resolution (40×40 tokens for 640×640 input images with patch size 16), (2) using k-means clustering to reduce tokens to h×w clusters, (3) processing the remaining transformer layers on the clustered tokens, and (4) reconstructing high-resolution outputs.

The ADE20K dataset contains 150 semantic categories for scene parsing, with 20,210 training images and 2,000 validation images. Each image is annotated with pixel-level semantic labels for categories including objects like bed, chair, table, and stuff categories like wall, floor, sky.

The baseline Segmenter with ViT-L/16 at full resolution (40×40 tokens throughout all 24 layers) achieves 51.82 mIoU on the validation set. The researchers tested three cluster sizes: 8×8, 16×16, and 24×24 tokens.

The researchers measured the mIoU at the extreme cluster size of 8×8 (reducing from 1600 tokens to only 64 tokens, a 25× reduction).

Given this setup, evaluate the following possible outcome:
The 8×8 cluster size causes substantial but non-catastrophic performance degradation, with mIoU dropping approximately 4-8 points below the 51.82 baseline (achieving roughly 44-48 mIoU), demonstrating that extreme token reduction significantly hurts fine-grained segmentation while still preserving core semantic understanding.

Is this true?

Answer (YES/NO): NO